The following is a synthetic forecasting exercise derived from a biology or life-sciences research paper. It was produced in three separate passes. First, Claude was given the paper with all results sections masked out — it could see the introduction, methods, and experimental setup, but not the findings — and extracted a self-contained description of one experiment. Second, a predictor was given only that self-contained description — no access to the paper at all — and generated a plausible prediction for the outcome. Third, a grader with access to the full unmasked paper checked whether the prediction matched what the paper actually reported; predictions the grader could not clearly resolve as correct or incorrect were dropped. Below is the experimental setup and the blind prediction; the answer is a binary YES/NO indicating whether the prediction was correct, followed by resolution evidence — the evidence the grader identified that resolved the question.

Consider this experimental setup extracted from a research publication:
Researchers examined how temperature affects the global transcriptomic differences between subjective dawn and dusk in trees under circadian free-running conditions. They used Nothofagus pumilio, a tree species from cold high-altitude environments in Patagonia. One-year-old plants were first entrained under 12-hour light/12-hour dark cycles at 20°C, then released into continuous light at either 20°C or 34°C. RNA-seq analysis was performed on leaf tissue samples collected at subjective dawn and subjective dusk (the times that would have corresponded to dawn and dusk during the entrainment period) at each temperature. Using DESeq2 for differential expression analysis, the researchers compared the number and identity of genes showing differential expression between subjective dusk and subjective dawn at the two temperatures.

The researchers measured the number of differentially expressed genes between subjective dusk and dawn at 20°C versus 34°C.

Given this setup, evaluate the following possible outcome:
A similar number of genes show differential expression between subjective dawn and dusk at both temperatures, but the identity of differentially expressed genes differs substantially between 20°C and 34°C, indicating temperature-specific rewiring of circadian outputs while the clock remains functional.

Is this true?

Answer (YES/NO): NO